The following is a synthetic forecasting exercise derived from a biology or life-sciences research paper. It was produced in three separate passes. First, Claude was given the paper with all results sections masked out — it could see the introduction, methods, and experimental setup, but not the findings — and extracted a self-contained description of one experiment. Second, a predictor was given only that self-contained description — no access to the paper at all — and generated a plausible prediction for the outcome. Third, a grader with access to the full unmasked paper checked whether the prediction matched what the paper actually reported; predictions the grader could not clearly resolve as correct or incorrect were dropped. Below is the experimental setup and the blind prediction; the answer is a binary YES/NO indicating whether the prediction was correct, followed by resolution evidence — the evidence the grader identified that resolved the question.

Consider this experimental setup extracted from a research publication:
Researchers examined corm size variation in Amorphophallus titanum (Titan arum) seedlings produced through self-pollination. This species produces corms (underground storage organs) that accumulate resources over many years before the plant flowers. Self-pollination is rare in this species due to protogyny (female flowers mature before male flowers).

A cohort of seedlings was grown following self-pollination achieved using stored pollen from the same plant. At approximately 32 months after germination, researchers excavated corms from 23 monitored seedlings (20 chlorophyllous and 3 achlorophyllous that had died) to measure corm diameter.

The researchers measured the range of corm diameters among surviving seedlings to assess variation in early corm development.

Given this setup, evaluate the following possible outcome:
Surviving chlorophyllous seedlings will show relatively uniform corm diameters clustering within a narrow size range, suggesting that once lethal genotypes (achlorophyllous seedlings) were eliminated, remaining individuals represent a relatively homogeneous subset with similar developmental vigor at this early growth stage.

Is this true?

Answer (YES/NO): NO